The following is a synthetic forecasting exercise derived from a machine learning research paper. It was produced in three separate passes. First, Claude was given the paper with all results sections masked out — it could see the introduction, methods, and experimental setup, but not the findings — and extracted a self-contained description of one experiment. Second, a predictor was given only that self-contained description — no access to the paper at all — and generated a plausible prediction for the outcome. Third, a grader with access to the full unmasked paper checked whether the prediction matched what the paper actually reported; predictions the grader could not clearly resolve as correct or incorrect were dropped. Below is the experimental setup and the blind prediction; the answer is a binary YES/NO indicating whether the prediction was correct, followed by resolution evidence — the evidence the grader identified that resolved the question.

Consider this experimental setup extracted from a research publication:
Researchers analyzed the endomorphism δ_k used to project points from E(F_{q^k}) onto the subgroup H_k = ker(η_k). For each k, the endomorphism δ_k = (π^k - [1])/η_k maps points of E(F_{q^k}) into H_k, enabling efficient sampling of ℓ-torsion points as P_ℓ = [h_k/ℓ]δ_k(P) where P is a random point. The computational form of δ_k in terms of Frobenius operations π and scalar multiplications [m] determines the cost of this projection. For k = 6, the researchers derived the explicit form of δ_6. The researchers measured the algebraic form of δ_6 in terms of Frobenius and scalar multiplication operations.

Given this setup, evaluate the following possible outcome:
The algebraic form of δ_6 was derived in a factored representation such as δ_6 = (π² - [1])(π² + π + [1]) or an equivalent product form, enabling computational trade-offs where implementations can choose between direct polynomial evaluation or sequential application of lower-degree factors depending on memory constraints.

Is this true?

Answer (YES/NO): NO